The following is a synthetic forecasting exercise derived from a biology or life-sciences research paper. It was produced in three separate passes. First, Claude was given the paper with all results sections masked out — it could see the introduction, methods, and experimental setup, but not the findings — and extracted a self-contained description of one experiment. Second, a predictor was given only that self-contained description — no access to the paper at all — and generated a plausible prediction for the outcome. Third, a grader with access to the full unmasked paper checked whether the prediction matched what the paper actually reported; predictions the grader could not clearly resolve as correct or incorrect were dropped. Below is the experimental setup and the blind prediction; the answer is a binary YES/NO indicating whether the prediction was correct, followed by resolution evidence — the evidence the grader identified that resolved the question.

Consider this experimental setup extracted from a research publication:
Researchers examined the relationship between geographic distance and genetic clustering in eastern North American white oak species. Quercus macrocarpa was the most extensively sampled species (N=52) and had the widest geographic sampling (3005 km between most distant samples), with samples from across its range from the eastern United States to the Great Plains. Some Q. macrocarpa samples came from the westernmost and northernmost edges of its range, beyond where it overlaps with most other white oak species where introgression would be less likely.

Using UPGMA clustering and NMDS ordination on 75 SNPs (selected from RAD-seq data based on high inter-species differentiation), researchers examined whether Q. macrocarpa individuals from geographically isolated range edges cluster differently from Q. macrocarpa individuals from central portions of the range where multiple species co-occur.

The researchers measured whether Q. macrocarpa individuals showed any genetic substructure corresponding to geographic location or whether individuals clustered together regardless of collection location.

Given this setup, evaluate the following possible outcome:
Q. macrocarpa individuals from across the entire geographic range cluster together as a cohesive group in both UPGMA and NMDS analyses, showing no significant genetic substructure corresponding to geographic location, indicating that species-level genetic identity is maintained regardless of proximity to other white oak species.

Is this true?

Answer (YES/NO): YES